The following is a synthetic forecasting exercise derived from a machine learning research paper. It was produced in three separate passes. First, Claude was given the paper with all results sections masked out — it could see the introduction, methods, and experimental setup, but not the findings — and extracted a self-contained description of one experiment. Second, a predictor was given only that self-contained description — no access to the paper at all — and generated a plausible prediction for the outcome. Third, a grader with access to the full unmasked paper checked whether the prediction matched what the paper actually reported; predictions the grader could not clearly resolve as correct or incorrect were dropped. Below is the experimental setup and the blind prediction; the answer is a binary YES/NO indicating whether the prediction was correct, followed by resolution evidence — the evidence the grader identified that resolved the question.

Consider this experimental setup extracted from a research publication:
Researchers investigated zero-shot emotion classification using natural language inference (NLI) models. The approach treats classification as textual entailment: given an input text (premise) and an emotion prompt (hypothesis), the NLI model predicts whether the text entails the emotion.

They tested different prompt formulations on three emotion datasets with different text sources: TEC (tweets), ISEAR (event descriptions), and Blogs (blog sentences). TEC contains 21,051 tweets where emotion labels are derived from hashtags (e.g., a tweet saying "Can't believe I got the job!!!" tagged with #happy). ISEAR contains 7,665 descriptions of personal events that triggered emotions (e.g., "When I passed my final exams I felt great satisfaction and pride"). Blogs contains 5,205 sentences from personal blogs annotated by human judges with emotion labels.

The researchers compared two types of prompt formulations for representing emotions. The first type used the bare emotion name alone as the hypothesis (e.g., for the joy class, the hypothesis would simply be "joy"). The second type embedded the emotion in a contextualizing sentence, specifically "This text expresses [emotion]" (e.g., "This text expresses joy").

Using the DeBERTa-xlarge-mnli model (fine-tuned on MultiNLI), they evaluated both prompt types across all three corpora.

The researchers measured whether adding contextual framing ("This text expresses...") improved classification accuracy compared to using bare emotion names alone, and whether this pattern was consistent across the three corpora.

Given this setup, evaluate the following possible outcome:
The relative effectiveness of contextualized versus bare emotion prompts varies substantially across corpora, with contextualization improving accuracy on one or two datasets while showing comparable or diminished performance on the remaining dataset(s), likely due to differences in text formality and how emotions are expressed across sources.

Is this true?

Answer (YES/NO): YES